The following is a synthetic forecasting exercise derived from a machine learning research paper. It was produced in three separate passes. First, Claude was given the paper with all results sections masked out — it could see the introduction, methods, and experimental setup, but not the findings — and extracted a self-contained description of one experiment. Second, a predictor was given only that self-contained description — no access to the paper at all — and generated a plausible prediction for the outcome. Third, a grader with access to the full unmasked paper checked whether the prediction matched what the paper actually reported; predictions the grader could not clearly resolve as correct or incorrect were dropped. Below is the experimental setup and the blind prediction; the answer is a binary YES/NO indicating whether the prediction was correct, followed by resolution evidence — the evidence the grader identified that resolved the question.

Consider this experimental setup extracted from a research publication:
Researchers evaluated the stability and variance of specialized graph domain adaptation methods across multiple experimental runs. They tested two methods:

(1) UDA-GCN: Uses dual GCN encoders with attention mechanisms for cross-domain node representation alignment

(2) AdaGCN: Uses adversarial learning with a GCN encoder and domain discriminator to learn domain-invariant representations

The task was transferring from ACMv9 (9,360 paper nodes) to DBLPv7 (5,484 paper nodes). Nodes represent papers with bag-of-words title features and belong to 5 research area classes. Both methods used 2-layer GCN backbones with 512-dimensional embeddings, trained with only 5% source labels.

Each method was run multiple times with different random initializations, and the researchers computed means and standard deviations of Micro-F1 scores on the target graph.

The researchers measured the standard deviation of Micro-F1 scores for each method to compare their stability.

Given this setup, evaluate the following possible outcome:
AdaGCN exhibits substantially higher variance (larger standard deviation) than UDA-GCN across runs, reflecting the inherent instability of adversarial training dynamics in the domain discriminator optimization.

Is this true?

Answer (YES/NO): NO